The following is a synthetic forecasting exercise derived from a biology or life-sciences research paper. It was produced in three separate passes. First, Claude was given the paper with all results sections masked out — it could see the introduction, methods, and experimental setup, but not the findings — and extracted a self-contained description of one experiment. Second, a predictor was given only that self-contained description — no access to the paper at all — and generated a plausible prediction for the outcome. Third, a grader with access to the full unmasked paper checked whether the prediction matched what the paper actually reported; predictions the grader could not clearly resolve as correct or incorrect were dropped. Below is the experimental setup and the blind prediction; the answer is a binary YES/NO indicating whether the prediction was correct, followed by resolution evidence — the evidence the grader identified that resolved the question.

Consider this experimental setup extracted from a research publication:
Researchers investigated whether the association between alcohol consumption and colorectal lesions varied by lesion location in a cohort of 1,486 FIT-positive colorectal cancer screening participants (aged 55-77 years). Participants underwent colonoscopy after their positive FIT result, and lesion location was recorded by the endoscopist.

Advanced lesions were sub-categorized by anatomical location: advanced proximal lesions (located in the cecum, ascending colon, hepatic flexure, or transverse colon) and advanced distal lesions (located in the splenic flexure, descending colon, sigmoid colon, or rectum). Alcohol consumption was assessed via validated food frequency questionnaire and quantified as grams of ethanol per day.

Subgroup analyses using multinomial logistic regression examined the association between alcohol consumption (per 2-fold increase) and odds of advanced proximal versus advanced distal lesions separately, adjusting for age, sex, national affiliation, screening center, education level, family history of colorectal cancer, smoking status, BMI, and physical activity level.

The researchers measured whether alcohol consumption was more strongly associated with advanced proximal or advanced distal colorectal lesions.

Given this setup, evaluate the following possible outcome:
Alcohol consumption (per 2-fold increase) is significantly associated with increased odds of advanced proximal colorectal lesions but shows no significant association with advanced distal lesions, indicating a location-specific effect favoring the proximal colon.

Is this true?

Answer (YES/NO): NO